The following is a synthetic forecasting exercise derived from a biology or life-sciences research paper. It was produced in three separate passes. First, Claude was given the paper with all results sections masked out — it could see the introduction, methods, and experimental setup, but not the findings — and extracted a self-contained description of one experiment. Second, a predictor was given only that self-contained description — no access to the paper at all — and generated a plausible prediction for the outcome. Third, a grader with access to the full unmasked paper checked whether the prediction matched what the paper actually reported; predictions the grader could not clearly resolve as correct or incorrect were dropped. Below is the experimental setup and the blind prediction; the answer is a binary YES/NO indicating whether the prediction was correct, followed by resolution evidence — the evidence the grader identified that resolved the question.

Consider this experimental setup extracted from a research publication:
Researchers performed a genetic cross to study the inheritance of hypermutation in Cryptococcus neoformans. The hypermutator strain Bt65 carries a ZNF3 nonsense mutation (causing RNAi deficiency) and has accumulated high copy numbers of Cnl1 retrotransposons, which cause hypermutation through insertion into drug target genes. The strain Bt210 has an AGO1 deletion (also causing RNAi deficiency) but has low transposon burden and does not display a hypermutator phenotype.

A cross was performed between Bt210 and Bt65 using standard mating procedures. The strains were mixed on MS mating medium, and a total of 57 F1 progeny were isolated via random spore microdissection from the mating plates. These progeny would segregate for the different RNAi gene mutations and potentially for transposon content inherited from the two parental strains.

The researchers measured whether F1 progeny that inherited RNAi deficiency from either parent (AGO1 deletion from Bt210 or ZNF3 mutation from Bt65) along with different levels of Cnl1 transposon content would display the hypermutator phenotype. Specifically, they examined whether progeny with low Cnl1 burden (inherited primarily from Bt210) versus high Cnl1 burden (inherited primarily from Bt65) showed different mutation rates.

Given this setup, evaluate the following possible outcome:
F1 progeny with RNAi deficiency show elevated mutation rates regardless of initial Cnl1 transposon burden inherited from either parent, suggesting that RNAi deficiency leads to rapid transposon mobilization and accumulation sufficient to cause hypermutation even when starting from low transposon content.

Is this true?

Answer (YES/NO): NO